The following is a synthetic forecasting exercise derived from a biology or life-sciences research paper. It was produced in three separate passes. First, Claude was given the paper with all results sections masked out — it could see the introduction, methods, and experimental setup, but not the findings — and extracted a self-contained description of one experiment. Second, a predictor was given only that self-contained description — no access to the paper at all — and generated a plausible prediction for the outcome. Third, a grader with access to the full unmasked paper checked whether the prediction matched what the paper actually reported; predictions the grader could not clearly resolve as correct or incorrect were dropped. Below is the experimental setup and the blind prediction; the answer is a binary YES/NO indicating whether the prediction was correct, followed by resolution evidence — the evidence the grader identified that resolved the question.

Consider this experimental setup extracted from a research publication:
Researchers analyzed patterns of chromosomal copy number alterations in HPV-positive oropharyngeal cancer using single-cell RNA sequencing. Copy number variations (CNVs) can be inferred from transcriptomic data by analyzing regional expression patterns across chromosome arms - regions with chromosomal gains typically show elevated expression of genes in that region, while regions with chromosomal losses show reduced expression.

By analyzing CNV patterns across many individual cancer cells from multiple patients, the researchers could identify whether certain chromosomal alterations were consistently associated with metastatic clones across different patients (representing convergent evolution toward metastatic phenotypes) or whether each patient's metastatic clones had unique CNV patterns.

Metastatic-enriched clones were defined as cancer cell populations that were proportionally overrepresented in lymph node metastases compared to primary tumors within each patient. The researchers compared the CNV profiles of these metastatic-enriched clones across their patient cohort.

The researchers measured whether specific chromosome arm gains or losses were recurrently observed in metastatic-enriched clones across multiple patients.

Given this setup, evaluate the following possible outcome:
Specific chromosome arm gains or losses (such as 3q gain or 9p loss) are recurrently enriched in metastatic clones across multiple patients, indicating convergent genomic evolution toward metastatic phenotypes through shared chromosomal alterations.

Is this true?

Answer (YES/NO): NO